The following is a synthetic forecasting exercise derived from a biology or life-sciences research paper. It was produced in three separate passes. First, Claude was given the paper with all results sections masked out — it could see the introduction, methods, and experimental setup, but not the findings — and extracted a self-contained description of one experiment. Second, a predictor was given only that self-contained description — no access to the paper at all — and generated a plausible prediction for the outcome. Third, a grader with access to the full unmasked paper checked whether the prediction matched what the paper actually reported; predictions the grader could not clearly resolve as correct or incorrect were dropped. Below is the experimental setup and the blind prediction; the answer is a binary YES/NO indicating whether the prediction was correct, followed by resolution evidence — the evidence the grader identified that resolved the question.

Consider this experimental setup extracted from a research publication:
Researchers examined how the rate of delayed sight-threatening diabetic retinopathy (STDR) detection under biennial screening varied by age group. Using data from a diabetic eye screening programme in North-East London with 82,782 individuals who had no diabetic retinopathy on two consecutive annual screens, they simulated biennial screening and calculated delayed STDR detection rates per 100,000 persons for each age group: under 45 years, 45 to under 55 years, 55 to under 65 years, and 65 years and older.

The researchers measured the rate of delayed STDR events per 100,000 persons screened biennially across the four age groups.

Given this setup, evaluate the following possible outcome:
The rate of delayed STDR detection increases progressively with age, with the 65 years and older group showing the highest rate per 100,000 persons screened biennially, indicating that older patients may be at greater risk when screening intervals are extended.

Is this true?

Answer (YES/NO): NO